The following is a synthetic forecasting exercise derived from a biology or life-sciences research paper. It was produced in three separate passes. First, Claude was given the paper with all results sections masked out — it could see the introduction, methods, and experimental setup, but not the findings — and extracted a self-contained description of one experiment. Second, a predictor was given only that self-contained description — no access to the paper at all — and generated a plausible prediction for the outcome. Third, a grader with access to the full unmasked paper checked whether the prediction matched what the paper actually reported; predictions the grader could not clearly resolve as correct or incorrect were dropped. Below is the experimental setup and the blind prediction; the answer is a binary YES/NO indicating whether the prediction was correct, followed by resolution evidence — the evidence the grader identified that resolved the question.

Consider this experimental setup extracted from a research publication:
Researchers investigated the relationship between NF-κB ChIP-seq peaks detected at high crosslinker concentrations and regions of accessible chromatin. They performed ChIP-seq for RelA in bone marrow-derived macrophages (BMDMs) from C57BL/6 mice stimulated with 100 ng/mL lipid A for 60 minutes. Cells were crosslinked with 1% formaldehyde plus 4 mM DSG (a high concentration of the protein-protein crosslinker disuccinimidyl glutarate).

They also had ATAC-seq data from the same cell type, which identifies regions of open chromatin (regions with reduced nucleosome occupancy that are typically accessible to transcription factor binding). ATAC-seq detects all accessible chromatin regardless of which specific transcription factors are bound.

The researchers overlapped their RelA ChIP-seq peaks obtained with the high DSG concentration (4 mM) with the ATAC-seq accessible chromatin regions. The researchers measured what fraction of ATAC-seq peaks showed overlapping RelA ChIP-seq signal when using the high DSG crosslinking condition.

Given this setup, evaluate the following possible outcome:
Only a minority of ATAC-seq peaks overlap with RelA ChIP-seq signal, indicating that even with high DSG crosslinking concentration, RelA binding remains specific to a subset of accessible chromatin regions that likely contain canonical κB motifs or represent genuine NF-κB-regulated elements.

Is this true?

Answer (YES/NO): NO